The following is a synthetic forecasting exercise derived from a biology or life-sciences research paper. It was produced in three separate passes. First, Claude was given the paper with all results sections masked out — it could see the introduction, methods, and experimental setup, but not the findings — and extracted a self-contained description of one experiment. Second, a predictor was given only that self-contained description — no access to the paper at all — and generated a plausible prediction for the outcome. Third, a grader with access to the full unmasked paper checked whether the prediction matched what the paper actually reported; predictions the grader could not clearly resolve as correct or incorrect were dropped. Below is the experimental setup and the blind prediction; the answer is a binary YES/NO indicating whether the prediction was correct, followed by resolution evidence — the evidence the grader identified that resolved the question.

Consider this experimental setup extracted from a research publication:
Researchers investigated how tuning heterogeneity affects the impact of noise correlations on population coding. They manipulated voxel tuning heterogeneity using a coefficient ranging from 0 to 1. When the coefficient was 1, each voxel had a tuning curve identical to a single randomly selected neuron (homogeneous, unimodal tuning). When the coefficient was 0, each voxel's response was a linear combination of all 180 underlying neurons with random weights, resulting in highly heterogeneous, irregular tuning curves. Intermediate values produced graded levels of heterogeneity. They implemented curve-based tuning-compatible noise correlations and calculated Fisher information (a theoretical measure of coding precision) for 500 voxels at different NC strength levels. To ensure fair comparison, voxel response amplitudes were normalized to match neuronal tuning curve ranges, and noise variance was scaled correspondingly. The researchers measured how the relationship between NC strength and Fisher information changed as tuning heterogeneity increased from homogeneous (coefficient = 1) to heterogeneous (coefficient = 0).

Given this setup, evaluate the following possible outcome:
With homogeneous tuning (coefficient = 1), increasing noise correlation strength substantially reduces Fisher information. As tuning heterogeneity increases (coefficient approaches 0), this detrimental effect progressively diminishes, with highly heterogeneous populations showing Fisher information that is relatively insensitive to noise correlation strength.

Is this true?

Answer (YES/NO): NO